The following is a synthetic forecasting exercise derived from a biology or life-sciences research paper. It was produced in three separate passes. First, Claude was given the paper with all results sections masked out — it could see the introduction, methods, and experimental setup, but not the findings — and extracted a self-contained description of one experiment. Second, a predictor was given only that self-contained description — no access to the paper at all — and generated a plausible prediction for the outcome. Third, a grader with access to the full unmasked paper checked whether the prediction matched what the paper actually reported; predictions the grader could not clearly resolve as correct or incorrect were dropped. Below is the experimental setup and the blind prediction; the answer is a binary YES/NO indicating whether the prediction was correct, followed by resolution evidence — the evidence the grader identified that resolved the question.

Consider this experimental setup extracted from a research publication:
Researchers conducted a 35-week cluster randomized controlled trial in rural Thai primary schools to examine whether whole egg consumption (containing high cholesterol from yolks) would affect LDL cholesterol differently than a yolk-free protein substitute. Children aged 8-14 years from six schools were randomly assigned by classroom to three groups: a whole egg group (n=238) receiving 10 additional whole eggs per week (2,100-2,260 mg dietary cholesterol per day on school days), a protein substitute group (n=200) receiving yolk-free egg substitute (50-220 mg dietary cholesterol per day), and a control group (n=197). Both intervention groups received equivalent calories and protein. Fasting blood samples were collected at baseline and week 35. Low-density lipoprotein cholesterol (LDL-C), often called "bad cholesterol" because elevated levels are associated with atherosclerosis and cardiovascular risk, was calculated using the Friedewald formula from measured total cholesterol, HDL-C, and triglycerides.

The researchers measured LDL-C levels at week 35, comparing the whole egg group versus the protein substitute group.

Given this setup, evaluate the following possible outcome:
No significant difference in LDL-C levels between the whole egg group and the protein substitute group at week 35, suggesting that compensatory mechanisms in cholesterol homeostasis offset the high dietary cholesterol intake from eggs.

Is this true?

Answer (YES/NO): YES